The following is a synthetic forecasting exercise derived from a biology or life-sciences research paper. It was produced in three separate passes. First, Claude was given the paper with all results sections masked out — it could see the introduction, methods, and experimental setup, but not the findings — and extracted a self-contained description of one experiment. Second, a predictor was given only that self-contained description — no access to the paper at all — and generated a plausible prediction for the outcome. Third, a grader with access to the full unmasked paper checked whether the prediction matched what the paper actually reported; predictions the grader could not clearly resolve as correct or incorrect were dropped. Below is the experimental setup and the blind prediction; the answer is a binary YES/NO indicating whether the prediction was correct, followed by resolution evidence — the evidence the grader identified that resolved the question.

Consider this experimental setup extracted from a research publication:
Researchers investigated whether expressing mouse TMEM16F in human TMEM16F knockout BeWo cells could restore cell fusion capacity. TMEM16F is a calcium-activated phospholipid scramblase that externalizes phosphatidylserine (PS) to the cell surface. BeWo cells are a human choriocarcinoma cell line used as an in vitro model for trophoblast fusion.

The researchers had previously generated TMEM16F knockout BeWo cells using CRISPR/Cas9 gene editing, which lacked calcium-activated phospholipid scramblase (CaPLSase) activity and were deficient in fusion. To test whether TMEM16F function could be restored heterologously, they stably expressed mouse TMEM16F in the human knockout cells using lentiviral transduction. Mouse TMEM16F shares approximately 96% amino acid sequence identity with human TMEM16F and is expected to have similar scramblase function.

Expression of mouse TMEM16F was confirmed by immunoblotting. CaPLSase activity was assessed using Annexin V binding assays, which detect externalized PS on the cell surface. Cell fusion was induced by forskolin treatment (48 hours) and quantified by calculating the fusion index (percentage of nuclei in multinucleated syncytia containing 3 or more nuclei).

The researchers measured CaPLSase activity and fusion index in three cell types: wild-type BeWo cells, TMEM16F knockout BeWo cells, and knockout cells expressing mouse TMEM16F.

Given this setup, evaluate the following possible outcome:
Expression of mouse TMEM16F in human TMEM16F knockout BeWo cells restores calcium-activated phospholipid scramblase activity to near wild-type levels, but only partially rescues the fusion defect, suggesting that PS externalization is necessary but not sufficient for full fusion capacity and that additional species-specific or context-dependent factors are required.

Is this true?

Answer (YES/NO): YES